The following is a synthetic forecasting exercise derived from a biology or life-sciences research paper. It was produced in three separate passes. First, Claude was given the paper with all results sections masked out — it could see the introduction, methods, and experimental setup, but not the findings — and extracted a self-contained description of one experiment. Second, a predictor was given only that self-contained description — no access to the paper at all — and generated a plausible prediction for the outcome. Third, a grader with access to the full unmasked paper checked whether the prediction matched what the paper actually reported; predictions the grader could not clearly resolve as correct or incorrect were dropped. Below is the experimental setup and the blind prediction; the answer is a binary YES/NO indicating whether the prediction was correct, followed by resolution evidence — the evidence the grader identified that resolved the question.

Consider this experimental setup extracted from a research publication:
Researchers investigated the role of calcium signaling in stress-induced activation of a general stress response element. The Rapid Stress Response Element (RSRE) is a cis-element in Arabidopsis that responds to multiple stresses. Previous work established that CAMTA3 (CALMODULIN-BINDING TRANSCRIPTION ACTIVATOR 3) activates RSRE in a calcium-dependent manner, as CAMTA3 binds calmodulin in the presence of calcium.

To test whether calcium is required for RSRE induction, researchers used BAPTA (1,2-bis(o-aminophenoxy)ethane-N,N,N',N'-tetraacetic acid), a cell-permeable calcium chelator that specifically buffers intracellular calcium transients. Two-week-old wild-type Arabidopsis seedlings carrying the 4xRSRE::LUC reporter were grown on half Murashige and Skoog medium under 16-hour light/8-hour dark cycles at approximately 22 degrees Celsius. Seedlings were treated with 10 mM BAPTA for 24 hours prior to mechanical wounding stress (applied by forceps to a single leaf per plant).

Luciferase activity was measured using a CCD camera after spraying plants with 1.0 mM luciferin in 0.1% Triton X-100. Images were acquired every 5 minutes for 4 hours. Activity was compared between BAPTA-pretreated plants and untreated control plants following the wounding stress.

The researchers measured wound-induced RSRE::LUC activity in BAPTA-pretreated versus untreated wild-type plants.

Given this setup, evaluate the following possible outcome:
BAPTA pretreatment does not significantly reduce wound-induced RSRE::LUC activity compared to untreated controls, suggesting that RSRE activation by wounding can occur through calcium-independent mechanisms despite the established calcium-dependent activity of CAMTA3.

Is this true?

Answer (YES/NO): NO